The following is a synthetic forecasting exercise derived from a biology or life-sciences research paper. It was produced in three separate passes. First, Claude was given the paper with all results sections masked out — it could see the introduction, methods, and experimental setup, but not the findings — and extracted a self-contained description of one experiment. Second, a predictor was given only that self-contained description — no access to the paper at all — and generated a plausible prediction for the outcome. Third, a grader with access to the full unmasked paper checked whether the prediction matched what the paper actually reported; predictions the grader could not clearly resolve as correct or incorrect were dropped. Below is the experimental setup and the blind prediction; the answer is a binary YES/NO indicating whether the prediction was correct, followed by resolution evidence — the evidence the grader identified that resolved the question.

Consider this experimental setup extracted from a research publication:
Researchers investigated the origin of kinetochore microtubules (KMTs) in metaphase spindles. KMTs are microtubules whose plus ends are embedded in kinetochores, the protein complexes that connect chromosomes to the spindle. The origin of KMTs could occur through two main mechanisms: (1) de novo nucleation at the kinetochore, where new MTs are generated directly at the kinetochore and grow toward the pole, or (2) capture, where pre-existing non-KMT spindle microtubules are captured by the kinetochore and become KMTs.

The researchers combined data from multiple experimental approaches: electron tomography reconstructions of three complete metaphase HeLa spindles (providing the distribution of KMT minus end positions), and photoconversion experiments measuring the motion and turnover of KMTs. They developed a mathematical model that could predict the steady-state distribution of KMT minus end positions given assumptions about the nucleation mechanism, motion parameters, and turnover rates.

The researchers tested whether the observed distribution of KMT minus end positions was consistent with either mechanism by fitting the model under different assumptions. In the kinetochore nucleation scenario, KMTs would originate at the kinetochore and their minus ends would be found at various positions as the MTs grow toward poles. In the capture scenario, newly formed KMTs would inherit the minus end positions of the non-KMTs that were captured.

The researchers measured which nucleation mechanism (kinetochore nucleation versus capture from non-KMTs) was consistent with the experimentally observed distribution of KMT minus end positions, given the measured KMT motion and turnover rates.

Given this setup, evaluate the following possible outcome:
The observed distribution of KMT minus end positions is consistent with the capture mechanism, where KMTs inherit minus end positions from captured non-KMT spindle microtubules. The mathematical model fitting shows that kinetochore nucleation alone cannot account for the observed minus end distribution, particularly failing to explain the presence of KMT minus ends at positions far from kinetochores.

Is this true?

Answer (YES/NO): NO